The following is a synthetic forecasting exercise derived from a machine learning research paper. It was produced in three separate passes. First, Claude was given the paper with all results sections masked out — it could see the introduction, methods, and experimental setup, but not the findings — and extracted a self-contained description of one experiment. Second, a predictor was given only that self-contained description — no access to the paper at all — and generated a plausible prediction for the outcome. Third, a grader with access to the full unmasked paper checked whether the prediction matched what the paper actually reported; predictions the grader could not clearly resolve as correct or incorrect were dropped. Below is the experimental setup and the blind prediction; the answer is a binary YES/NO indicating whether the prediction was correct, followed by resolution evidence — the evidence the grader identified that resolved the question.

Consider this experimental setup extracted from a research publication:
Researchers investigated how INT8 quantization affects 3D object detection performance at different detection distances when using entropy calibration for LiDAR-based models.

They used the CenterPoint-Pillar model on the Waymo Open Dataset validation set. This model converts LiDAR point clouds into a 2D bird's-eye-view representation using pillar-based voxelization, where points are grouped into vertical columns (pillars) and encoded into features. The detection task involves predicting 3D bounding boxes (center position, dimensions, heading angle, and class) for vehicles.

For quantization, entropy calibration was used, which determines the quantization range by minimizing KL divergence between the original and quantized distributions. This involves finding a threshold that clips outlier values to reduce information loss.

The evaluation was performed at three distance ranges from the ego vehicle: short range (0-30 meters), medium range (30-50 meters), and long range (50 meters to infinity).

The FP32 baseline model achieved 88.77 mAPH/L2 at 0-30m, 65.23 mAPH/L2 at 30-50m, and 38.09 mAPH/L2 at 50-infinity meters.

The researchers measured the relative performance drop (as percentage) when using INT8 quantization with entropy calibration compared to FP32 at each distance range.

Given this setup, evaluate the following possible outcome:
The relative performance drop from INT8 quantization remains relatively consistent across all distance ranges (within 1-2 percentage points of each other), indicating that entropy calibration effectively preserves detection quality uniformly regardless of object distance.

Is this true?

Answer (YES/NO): NO